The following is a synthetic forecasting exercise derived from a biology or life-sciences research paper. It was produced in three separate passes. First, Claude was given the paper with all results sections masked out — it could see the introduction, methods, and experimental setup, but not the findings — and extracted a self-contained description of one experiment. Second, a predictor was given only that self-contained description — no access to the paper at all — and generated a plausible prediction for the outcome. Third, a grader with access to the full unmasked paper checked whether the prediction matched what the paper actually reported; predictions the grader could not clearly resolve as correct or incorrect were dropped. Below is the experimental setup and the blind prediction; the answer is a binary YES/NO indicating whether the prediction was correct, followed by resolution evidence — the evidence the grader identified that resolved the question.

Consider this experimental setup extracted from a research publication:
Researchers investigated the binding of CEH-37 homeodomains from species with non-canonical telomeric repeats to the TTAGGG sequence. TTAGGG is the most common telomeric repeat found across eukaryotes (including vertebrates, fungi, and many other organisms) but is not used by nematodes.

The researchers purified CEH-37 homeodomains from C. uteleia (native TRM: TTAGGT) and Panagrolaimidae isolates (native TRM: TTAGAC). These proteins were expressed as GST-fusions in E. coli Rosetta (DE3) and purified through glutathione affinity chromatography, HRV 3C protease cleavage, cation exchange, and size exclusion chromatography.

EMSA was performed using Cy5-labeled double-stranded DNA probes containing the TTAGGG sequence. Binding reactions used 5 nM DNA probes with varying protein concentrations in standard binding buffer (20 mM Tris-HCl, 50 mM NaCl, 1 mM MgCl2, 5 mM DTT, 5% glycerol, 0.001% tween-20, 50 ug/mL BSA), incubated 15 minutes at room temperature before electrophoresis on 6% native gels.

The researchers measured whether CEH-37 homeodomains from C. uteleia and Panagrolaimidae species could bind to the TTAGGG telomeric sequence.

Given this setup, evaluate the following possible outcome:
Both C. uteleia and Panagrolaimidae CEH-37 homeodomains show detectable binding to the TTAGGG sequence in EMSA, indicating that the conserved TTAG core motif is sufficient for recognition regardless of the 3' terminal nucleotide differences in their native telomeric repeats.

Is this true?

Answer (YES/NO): NO